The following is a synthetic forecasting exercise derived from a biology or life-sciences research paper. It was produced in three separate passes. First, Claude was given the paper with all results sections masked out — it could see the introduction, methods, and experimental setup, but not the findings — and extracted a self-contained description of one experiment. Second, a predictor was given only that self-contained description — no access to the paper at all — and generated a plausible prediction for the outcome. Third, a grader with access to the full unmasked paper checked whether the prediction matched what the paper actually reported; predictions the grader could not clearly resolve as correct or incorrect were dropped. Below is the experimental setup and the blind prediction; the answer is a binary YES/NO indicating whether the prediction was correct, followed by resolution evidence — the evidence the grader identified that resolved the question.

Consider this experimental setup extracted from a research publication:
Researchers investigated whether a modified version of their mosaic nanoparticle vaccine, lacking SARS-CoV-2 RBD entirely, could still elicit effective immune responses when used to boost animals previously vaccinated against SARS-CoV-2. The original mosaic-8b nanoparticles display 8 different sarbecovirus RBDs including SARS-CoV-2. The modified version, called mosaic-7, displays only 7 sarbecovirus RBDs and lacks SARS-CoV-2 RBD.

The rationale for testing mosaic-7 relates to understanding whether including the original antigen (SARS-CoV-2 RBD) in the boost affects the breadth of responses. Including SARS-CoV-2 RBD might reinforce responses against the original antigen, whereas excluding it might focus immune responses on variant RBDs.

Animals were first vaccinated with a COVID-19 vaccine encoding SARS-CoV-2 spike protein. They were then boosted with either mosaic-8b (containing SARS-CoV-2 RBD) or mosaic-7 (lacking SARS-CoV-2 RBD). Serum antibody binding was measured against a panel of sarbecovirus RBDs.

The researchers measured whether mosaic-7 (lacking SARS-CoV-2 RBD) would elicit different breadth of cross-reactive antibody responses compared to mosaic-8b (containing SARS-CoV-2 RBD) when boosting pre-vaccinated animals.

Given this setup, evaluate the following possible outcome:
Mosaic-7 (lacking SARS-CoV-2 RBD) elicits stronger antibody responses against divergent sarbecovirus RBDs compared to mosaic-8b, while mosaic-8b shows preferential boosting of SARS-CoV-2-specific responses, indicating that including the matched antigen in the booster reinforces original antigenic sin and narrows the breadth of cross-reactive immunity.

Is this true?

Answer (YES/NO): NO